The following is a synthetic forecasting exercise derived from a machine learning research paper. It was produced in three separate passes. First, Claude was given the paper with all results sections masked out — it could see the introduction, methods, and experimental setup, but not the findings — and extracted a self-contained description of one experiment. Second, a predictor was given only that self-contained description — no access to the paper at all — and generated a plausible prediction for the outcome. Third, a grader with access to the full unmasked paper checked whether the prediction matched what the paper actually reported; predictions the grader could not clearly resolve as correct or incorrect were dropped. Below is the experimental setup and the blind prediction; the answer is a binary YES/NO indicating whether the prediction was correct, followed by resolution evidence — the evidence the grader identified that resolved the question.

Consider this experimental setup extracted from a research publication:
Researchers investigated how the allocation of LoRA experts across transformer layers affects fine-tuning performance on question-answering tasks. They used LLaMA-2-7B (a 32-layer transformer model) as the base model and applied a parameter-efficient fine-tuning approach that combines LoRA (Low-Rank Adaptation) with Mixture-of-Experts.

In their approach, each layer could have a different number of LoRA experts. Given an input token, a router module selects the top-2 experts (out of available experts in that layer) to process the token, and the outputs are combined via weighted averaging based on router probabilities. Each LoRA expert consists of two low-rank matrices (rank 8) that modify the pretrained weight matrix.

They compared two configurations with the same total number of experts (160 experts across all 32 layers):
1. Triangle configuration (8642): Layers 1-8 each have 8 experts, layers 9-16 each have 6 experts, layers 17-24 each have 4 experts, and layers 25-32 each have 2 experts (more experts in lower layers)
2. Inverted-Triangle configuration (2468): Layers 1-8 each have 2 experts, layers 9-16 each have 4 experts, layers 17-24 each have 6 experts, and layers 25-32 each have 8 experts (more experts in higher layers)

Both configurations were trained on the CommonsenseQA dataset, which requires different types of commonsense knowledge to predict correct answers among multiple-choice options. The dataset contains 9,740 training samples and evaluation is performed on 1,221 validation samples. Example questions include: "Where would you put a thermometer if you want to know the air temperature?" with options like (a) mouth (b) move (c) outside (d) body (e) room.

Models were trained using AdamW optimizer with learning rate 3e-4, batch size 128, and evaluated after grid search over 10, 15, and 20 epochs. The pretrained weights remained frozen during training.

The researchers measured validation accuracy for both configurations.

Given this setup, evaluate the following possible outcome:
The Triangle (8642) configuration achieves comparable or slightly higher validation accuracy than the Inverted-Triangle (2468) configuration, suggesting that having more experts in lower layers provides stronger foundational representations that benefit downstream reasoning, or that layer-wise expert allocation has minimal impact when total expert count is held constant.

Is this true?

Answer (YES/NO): NO